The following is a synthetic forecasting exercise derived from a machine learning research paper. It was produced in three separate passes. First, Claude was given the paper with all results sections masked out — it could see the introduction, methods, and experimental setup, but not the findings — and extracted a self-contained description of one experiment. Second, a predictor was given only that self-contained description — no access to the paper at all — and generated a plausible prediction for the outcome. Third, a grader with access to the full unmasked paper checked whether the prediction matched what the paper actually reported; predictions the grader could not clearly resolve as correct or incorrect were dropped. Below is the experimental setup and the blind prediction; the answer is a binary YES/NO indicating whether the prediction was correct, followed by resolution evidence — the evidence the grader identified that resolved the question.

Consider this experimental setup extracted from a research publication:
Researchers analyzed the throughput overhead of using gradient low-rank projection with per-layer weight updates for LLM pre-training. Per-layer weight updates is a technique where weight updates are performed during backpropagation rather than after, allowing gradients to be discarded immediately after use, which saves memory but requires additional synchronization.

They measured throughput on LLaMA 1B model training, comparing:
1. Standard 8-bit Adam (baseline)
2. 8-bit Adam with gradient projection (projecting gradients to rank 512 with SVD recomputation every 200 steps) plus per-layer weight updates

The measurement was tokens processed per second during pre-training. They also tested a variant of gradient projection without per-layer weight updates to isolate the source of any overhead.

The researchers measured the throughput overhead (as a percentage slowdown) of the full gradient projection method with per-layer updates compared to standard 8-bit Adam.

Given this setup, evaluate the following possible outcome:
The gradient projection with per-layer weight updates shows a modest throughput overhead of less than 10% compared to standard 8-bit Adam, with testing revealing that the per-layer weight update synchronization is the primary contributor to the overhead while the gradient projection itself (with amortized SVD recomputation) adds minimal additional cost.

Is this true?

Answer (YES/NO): NO